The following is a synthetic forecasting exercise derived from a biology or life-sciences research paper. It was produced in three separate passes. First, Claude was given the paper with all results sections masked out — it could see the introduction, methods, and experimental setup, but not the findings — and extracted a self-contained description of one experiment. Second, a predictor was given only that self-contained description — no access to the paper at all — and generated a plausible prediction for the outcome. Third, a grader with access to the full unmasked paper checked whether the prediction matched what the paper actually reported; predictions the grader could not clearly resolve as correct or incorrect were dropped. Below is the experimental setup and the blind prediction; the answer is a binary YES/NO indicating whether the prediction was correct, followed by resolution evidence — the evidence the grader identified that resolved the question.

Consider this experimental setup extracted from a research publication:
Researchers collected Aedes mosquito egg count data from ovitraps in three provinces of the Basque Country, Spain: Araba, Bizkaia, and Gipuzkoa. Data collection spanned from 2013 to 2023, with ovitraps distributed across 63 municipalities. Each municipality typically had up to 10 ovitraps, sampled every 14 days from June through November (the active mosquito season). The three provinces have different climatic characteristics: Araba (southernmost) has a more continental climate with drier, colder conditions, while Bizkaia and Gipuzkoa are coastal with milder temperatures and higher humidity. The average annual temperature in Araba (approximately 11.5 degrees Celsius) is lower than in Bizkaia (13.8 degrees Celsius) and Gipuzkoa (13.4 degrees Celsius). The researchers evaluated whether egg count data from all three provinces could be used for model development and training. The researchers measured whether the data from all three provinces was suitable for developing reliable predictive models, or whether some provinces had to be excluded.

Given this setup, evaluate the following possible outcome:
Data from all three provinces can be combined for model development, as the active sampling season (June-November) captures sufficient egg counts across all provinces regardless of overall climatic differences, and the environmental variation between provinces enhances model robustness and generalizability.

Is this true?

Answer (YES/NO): NO